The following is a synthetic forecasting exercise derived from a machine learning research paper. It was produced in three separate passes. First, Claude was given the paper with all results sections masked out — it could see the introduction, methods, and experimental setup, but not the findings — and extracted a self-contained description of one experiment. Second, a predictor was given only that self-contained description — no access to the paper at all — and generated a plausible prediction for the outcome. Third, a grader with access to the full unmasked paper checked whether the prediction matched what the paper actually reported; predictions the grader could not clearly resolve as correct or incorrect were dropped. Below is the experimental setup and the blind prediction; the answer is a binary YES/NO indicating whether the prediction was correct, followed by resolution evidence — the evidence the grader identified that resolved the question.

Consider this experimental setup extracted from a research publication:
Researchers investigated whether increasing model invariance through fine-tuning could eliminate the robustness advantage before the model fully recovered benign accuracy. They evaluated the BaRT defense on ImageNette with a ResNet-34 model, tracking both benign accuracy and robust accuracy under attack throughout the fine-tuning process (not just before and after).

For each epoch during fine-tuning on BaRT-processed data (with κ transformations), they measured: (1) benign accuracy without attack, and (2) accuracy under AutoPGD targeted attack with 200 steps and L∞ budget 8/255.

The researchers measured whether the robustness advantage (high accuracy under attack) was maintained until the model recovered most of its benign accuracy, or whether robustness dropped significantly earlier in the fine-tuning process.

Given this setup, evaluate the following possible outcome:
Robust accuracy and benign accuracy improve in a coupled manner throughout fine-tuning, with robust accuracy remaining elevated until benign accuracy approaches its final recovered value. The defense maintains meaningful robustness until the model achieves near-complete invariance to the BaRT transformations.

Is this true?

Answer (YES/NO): NO